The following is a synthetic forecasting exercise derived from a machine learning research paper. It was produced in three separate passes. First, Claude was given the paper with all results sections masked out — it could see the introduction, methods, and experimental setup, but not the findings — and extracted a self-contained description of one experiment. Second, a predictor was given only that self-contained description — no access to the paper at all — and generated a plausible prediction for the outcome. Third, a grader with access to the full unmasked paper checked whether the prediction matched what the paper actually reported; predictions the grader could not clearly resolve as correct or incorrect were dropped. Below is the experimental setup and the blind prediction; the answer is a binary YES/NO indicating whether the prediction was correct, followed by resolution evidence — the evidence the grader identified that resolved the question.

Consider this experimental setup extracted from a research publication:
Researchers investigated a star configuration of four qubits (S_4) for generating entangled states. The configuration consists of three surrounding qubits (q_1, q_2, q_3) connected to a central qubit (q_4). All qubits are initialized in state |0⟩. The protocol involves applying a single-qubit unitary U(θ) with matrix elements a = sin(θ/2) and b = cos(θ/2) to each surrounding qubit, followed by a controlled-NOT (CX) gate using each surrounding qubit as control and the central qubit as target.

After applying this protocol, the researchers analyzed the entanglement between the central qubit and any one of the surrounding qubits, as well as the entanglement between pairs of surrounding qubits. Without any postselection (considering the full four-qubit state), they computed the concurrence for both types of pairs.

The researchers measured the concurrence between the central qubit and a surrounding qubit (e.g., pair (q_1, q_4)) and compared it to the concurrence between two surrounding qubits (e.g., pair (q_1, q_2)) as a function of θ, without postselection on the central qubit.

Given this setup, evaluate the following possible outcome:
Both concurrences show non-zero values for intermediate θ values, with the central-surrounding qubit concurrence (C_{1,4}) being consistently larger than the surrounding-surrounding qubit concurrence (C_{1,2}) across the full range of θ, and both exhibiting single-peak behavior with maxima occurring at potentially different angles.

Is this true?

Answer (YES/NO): NO